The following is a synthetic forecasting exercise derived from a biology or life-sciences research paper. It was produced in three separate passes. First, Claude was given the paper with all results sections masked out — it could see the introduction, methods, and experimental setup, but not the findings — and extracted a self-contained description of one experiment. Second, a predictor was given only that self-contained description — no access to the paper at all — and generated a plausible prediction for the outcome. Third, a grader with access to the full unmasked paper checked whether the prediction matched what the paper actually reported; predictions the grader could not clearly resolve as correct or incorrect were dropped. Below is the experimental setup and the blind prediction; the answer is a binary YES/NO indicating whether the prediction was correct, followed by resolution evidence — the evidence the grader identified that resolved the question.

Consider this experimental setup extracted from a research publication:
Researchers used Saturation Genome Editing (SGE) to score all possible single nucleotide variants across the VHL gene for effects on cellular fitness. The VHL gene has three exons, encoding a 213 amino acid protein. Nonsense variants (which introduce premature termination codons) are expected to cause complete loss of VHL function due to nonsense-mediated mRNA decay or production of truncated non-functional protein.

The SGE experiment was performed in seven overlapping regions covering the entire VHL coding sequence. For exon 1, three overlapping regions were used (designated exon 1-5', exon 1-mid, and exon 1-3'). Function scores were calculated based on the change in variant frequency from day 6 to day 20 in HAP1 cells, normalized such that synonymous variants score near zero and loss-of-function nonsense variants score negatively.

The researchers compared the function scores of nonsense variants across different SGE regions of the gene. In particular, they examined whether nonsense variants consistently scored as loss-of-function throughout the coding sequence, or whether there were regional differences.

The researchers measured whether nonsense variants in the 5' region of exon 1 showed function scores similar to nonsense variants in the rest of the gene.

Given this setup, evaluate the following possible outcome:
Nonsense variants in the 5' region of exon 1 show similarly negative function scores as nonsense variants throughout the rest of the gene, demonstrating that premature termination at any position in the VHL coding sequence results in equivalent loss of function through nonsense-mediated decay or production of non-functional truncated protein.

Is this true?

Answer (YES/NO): NO